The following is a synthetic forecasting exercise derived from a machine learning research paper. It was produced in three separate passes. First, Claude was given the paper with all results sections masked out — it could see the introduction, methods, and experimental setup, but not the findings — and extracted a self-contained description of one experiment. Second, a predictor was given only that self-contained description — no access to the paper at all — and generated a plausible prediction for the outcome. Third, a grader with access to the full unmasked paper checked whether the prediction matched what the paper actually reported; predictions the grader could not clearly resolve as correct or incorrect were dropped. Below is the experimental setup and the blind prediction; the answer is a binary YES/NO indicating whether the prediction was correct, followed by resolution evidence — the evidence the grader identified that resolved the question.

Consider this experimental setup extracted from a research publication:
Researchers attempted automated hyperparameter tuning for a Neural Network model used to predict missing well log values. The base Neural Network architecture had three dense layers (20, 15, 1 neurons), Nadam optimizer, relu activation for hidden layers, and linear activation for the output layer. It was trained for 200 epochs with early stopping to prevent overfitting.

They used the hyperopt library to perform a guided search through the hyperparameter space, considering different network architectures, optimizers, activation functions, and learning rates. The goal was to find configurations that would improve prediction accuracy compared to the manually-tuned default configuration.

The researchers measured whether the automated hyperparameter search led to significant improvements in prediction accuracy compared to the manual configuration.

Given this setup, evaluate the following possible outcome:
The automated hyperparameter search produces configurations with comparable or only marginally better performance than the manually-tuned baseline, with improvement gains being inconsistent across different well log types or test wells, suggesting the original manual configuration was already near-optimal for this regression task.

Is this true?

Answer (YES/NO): NO